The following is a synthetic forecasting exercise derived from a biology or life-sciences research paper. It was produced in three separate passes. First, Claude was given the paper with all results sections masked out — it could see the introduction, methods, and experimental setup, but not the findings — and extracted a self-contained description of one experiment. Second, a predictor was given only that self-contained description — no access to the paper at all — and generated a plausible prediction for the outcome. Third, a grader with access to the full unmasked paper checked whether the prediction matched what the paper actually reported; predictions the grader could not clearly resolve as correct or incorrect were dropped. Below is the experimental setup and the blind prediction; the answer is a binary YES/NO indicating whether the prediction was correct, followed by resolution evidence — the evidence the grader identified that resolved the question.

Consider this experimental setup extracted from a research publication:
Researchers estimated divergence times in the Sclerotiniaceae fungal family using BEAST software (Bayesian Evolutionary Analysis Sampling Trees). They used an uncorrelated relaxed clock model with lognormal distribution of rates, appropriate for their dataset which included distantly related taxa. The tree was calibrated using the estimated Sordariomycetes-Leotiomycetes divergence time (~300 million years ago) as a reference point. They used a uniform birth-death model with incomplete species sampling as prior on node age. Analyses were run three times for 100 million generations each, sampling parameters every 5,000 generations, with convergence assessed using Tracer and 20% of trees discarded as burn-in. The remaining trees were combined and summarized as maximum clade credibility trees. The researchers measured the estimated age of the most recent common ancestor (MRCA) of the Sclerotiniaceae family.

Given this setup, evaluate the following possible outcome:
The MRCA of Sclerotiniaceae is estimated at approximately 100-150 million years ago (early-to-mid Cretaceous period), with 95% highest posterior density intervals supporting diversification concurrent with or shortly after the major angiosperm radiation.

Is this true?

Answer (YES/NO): NO